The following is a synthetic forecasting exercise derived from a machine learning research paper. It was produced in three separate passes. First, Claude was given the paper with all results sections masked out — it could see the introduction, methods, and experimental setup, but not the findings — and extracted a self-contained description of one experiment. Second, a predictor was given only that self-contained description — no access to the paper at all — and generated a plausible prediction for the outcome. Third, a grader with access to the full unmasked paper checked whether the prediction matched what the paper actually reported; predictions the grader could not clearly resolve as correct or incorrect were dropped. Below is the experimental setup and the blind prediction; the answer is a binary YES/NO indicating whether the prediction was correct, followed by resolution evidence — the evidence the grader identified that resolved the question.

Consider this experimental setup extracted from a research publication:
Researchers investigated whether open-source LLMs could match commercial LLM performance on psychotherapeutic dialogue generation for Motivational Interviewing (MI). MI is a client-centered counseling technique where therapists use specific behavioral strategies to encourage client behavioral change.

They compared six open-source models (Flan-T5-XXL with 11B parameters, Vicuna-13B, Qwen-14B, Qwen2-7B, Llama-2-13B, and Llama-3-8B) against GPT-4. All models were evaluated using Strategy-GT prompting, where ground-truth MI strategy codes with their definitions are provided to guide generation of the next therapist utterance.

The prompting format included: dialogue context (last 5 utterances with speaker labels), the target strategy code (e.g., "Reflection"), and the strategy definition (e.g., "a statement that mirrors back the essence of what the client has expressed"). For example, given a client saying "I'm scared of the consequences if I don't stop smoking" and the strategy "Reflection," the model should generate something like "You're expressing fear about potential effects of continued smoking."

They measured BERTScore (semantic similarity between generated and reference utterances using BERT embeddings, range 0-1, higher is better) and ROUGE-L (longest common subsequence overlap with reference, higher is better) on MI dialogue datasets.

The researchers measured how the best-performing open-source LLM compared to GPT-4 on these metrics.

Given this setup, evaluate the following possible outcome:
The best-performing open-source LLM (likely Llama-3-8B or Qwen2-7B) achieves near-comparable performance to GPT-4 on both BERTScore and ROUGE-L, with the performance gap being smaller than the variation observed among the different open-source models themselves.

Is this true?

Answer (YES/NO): NO